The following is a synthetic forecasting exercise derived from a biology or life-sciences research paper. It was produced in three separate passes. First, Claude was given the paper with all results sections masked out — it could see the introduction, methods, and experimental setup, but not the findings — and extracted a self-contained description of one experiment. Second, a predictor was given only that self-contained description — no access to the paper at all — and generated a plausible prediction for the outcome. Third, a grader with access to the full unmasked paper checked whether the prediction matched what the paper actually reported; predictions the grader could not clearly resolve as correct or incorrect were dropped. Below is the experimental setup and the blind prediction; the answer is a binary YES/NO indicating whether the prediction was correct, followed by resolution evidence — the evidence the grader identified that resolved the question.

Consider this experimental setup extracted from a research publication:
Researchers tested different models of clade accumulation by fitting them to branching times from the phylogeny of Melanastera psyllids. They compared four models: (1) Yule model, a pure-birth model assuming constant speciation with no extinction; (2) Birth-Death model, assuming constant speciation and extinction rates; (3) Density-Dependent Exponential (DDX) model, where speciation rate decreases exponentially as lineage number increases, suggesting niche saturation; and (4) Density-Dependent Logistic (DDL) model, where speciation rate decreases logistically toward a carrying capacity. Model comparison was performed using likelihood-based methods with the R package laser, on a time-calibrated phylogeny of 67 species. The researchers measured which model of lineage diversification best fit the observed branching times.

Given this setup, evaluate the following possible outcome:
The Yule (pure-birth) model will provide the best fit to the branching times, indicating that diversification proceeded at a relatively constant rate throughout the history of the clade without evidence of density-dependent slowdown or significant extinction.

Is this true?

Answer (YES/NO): NO